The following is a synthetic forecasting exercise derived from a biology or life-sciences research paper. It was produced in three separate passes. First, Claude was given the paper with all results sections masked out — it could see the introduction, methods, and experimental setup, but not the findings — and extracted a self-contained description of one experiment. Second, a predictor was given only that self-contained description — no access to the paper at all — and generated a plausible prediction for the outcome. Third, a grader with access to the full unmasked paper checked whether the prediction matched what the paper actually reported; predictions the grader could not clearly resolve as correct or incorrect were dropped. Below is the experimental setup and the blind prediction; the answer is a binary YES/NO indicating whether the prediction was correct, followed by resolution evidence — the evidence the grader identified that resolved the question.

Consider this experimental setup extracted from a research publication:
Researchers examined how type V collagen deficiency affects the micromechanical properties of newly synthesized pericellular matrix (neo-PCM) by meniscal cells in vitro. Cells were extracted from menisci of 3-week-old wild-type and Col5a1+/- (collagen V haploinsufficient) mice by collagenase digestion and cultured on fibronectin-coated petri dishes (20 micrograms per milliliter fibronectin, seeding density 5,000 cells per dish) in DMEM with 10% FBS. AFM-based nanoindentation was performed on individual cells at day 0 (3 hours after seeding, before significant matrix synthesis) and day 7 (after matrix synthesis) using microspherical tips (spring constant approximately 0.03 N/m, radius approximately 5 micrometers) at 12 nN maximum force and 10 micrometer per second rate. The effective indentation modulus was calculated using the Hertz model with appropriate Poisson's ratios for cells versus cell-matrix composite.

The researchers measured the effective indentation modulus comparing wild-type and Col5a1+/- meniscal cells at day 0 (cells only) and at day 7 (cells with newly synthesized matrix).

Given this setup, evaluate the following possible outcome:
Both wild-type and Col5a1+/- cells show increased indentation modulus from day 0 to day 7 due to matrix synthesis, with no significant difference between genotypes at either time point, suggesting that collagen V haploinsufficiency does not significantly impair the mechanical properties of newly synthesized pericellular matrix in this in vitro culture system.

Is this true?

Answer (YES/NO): NO